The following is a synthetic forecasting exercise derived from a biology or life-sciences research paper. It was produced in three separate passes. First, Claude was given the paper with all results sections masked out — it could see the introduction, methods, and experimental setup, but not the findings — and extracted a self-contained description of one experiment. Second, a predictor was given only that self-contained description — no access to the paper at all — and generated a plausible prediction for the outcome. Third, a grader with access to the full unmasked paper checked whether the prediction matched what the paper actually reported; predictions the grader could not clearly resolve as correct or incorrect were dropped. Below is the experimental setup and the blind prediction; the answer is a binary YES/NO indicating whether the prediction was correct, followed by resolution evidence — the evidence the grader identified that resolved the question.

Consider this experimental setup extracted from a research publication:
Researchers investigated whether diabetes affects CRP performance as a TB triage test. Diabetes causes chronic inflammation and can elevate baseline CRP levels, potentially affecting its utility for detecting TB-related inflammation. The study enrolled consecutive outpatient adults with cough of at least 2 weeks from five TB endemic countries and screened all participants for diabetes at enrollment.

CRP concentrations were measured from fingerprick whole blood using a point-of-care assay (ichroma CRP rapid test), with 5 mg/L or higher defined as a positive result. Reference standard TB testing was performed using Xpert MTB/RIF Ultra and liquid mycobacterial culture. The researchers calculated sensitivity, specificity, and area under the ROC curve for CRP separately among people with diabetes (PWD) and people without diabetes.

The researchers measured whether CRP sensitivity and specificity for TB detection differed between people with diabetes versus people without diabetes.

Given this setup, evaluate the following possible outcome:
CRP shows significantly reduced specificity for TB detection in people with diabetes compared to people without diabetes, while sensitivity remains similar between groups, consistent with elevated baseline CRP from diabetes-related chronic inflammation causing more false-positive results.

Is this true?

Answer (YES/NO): NO